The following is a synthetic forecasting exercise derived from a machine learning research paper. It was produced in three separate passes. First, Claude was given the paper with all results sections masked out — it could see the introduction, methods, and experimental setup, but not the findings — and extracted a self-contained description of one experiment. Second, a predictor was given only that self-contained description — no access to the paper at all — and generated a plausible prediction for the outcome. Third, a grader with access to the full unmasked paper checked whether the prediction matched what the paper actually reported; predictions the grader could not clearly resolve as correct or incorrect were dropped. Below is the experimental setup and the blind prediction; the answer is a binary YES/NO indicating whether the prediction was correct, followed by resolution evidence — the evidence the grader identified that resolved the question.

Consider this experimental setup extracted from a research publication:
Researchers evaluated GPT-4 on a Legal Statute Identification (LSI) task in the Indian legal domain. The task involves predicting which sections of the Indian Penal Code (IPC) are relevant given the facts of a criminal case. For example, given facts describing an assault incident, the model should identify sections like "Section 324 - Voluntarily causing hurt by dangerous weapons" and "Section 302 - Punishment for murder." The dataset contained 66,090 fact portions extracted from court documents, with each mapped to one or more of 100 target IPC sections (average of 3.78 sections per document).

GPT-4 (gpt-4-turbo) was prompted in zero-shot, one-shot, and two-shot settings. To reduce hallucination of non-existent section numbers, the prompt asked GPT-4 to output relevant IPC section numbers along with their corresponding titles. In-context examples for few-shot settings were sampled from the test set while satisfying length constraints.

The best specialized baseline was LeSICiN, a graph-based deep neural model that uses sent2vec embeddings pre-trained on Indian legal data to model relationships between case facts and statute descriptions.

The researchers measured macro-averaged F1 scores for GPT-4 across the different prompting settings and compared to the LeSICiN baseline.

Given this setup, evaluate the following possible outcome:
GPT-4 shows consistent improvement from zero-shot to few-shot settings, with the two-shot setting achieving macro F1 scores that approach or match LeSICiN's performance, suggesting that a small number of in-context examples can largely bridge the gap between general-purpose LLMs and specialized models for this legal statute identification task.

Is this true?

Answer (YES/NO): NO